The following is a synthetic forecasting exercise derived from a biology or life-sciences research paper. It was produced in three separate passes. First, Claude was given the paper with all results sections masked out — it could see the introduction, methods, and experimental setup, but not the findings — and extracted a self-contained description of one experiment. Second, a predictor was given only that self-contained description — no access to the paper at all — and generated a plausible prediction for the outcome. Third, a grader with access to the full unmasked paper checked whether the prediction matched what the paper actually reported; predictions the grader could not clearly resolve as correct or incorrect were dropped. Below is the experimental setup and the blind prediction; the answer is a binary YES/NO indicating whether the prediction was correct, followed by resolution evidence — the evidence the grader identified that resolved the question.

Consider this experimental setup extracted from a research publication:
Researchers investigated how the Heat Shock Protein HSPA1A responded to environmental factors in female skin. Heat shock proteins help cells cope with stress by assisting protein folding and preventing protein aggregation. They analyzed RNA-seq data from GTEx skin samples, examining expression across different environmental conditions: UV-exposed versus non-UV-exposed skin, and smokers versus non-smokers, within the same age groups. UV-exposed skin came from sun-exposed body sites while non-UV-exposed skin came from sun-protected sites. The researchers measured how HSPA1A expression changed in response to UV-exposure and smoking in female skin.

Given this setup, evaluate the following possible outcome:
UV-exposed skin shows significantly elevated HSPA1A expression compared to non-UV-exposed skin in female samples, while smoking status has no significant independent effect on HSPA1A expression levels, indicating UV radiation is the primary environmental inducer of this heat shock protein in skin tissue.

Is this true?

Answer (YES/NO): NO